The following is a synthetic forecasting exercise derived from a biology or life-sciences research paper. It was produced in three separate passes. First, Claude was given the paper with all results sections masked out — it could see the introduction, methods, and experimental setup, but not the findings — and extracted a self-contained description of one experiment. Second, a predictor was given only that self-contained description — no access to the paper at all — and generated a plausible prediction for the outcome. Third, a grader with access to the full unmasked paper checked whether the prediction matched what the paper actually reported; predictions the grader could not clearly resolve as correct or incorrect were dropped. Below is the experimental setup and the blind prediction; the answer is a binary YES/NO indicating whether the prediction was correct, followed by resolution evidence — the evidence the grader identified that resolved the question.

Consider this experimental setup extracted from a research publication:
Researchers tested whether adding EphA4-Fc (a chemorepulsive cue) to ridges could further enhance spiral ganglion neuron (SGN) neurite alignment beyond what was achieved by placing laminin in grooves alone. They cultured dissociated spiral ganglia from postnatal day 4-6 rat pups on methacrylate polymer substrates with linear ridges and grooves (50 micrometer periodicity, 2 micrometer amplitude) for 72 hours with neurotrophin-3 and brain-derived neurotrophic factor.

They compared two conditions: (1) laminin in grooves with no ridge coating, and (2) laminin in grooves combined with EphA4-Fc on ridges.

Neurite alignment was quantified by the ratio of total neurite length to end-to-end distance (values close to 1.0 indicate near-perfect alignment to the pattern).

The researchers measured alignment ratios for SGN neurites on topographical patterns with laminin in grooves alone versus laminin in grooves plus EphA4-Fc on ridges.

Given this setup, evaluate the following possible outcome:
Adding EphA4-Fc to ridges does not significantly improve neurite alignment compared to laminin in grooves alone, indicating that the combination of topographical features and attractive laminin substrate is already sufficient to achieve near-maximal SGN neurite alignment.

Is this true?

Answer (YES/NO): YES